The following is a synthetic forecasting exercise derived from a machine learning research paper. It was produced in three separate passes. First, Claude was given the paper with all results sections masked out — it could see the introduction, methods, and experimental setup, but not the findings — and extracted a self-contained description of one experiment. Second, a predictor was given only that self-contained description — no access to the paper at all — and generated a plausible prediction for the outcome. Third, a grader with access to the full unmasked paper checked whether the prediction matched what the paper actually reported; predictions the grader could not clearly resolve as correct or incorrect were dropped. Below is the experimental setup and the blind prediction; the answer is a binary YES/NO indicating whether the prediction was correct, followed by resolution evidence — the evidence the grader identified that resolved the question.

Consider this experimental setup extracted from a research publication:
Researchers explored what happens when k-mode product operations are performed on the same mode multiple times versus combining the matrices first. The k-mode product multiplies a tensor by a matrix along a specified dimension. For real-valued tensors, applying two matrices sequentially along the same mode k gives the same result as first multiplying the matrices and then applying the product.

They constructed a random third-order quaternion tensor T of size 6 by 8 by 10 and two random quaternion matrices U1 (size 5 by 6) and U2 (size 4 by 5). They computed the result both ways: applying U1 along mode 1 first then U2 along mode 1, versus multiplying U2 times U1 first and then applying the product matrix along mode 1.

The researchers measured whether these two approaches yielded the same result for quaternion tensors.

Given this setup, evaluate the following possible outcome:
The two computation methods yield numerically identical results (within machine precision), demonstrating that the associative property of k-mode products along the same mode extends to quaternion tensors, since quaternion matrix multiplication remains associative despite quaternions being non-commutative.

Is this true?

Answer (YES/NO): YES